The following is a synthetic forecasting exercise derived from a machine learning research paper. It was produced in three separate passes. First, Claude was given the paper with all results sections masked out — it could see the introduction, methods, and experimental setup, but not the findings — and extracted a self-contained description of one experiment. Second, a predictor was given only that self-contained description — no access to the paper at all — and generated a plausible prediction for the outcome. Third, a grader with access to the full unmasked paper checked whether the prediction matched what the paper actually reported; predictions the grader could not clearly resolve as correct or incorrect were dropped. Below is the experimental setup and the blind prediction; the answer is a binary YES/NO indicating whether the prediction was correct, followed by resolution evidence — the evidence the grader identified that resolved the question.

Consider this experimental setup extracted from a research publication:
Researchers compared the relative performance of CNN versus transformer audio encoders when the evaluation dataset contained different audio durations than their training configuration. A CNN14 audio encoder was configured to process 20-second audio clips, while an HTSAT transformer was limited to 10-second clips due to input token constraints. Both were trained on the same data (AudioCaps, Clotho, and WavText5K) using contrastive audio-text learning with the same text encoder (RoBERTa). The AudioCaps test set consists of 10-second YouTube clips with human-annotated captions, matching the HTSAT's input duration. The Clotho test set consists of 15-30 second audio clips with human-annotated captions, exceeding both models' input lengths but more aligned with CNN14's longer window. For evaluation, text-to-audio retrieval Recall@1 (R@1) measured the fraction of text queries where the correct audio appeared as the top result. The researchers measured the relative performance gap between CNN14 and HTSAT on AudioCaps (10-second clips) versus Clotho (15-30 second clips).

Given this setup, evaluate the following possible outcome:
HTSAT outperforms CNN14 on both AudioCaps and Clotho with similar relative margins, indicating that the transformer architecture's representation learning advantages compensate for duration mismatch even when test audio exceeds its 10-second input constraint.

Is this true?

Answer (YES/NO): NO